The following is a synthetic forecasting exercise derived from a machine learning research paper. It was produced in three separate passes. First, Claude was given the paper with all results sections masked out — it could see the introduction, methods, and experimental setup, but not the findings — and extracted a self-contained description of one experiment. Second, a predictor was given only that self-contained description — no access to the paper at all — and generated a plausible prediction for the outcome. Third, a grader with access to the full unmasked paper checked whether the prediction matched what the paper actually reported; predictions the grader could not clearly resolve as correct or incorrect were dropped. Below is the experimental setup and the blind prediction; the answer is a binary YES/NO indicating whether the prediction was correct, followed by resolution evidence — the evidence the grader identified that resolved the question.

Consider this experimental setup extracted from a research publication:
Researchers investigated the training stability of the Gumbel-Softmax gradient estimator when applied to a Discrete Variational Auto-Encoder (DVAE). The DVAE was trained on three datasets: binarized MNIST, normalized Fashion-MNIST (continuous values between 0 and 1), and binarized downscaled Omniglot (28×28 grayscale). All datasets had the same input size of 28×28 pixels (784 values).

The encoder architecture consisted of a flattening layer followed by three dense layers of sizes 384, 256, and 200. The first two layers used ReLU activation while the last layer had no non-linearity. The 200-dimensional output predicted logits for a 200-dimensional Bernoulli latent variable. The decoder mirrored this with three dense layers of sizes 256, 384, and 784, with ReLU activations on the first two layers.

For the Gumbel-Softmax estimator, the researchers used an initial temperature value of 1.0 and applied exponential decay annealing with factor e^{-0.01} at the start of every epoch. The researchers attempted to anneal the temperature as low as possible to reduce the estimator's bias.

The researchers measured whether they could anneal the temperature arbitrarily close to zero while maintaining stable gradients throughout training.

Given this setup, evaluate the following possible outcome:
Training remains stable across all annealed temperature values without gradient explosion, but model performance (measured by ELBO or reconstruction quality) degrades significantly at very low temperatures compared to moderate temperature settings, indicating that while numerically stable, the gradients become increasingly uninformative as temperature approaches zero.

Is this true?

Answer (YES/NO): NO